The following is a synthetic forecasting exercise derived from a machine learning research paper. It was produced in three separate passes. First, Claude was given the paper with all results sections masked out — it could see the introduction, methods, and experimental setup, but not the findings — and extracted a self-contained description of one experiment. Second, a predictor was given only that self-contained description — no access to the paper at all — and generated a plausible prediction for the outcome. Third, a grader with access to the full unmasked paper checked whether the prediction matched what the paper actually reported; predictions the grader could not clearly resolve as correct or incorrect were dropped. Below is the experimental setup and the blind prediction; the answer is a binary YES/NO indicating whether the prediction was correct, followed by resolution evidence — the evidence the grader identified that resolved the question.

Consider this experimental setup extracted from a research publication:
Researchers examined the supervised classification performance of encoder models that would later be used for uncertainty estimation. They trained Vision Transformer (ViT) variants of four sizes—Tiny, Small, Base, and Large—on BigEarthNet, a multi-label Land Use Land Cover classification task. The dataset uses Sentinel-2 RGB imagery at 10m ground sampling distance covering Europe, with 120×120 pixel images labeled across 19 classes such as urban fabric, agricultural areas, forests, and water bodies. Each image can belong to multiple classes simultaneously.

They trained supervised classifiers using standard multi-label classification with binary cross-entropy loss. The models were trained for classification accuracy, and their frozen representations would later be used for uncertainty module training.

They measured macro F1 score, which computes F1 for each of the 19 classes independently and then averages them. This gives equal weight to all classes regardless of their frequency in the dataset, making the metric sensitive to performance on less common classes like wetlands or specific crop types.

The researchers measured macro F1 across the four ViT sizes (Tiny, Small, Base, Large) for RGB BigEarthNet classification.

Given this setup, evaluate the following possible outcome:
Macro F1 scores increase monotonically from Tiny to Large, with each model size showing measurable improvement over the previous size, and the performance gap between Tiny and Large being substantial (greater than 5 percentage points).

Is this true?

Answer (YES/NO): NO